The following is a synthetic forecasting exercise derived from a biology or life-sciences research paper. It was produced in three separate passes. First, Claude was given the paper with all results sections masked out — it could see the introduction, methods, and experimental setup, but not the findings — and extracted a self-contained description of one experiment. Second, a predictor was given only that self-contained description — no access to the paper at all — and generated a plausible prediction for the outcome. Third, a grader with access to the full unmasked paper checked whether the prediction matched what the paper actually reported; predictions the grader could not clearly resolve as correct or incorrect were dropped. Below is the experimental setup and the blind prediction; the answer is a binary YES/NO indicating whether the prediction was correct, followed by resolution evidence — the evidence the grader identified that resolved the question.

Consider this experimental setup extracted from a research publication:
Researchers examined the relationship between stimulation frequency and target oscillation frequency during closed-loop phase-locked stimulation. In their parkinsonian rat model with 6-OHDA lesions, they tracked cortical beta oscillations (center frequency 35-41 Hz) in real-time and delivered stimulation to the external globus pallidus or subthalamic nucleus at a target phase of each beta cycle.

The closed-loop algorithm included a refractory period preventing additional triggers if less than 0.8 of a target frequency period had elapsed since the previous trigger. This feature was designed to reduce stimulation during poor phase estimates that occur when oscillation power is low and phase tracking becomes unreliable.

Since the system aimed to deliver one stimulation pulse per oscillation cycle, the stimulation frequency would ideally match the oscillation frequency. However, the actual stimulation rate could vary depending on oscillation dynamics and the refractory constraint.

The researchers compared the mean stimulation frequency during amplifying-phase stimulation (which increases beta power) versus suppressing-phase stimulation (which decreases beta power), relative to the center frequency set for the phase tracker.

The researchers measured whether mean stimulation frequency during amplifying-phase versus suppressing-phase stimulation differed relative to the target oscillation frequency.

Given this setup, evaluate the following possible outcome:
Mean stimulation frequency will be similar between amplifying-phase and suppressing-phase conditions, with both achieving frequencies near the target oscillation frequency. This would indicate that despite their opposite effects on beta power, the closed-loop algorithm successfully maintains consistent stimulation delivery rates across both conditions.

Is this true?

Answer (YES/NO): NO